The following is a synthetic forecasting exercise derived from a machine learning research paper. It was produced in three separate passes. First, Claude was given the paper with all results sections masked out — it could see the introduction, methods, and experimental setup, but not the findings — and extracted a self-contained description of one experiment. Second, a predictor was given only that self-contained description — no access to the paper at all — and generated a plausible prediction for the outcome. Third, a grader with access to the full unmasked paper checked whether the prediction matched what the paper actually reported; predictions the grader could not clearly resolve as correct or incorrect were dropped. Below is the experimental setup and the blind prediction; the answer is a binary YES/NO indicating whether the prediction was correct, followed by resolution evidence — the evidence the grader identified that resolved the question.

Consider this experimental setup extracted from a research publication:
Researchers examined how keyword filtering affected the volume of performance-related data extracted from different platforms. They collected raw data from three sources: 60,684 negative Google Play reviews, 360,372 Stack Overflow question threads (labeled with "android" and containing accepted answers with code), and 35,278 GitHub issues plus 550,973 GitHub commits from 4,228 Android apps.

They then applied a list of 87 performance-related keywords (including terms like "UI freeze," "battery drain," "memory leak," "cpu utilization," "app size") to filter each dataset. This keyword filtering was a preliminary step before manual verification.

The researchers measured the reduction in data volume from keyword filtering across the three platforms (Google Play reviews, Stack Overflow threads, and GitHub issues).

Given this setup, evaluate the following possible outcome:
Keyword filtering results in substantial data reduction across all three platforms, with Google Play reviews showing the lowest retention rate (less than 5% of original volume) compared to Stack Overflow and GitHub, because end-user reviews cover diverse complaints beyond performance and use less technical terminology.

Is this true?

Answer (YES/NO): NO